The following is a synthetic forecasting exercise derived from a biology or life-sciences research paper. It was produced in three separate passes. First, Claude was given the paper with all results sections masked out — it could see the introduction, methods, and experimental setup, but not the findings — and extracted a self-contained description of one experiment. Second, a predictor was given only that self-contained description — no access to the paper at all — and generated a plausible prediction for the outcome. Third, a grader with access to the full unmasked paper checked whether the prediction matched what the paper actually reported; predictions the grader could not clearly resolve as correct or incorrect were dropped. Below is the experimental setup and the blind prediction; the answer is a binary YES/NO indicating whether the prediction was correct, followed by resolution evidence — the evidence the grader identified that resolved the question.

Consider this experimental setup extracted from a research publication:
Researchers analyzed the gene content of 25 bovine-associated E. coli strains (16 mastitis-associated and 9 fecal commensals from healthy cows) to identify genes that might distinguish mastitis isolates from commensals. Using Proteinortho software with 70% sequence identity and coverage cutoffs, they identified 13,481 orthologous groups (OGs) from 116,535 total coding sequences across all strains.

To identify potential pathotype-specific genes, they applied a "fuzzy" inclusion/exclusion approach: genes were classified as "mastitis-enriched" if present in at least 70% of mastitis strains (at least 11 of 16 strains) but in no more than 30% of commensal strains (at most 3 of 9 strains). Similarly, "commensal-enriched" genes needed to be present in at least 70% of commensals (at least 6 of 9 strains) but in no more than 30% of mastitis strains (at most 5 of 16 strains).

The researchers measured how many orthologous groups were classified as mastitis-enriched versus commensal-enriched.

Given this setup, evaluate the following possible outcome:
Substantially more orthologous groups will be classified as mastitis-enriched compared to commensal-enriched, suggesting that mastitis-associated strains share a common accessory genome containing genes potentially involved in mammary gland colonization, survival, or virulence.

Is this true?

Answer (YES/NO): NO